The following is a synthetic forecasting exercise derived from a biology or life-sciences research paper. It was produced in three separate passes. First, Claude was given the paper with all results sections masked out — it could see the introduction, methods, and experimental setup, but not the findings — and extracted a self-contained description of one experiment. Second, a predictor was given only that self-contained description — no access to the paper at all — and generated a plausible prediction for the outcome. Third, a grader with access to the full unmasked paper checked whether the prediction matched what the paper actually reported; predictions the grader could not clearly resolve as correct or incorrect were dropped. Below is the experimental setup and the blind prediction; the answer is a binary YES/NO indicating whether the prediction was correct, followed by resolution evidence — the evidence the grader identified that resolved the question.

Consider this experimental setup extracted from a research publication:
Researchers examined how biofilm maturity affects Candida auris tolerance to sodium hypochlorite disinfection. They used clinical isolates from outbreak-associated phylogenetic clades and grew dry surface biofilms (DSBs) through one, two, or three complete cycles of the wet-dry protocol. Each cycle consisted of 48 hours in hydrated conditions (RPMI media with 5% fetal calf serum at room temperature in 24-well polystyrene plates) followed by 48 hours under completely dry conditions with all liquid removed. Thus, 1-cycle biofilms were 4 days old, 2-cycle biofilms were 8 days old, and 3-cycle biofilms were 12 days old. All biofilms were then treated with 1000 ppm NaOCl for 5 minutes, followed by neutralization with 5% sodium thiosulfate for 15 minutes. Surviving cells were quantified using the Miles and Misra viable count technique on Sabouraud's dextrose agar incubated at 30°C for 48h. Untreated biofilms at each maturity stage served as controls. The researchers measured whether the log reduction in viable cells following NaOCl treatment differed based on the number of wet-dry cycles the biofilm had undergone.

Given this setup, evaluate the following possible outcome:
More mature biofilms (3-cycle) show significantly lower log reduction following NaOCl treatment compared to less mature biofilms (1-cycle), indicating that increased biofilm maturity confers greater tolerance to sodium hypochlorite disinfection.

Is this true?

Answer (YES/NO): YES